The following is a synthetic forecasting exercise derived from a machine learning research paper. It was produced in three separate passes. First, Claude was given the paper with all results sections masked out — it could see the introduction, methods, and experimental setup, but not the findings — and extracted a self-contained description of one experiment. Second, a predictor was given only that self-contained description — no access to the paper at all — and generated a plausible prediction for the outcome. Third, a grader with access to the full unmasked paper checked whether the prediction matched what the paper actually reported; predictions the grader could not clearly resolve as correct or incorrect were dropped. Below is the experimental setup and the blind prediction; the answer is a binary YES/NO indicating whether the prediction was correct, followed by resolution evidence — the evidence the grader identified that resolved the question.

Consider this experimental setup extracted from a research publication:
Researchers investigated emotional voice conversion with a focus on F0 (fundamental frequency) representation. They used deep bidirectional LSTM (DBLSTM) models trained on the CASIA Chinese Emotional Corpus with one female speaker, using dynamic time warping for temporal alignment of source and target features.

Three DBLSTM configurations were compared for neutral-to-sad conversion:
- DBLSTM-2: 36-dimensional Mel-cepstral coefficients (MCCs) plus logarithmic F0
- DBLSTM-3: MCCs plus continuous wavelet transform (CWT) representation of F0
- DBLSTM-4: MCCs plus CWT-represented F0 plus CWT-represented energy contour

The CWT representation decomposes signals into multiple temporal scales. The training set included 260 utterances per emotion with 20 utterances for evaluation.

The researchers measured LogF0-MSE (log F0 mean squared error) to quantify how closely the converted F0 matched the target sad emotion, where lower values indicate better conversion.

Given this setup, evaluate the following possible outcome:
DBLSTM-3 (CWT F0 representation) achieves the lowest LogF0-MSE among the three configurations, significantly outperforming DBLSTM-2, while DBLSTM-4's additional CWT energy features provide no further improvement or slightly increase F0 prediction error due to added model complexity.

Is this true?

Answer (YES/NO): NO